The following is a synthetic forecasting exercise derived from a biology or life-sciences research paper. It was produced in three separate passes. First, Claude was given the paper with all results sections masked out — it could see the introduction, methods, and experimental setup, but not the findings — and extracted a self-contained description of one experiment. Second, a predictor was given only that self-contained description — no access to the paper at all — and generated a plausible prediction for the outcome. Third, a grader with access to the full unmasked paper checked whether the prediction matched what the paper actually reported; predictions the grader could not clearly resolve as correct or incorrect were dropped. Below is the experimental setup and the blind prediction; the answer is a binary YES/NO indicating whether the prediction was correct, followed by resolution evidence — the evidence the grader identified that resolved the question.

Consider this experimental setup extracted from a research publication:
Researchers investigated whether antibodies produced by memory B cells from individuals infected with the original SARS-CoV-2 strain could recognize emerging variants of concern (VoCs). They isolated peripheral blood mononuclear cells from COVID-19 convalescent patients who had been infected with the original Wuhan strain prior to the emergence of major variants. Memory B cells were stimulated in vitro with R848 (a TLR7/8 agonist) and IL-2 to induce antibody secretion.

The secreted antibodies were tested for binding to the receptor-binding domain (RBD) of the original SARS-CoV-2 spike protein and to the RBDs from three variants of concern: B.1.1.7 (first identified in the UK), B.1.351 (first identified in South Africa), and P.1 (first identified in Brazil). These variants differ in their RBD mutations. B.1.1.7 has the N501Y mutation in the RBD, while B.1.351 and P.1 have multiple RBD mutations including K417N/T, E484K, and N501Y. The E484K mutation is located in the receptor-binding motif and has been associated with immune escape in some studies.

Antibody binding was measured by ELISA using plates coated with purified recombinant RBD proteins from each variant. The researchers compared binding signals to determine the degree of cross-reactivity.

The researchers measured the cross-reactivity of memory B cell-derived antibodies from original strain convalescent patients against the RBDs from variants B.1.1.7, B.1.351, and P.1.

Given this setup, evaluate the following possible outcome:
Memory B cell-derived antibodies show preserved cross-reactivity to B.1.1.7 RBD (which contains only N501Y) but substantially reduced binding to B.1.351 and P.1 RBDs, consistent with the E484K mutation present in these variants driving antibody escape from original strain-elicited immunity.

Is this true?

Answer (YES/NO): YES